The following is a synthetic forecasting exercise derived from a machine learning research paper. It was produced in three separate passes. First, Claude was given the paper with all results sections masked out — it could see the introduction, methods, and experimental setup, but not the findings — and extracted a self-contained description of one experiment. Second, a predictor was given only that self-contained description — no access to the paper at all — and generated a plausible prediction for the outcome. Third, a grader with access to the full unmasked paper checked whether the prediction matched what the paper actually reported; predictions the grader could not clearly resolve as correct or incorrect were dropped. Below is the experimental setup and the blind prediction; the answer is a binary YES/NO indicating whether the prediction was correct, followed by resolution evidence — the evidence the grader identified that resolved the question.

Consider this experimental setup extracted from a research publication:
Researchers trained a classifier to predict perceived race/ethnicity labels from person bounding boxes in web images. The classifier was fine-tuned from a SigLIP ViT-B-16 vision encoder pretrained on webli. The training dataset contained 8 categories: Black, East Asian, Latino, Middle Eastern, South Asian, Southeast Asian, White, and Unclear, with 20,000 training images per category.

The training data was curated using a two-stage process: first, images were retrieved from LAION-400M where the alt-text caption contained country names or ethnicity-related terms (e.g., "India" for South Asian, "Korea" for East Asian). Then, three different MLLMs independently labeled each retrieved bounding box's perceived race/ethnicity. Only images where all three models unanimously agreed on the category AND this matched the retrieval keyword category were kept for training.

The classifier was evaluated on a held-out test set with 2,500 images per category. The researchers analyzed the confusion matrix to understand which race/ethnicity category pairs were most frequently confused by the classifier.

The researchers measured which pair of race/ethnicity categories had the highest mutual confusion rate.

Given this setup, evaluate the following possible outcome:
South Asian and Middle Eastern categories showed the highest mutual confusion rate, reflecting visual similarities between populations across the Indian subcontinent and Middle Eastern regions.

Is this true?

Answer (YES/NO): NO